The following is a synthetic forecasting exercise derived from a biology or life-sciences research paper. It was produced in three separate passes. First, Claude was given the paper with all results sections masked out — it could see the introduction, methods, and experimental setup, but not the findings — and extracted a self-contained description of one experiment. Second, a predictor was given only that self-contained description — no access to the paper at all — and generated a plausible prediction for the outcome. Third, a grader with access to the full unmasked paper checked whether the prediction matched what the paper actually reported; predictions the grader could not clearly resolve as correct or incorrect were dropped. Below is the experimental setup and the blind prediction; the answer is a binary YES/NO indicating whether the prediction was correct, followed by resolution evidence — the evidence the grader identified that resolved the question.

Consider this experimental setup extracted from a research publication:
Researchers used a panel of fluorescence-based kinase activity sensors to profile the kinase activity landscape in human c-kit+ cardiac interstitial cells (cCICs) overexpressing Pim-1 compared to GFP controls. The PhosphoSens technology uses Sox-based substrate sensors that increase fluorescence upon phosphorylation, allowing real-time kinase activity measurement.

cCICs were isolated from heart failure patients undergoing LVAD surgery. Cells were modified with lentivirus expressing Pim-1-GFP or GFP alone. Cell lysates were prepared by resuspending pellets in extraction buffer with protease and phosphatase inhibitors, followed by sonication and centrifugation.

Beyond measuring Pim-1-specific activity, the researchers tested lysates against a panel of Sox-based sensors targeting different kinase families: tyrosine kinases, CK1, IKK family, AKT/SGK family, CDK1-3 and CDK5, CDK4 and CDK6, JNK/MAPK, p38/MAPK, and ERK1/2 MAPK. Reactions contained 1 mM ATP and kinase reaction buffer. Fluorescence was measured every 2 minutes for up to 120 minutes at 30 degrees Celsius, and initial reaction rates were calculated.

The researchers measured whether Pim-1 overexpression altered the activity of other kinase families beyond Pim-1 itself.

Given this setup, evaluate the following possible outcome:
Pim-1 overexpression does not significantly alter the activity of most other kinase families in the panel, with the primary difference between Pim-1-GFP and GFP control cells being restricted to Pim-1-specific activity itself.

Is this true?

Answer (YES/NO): NO